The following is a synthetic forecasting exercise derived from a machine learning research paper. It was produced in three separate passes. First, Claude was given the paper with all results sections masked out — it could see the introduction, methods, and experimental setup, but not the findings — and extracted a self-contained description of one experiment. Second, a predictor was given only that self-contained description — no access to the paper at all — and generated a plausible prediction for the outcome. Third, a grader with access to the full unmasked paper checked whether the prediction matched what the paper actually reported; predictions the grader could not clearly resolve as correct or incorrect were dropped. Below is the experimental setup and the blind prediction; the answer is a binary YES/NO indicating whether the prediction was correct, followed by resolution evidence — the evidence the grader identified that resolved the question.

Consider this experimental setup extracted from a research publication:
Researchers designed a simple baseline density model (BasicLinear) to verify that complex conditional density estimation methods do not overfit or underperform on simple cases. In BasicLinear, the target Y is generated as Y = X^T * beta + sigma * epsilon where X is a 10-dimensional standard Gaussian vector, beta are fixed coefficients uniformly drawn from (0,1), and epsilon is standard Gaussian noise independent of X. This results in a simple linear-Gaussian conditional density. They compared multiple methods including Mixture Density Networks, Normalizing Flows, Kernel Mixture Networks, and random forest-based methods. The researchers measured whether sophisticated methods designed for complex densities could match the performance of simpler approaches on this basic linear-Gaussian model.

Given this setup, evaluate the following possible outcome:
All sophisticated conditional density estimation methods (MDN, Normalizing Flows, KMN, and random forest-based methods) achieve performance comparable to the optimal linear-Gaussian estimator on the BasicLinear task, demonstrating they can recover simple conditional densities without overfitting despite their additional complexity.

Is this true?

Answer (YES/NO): NO